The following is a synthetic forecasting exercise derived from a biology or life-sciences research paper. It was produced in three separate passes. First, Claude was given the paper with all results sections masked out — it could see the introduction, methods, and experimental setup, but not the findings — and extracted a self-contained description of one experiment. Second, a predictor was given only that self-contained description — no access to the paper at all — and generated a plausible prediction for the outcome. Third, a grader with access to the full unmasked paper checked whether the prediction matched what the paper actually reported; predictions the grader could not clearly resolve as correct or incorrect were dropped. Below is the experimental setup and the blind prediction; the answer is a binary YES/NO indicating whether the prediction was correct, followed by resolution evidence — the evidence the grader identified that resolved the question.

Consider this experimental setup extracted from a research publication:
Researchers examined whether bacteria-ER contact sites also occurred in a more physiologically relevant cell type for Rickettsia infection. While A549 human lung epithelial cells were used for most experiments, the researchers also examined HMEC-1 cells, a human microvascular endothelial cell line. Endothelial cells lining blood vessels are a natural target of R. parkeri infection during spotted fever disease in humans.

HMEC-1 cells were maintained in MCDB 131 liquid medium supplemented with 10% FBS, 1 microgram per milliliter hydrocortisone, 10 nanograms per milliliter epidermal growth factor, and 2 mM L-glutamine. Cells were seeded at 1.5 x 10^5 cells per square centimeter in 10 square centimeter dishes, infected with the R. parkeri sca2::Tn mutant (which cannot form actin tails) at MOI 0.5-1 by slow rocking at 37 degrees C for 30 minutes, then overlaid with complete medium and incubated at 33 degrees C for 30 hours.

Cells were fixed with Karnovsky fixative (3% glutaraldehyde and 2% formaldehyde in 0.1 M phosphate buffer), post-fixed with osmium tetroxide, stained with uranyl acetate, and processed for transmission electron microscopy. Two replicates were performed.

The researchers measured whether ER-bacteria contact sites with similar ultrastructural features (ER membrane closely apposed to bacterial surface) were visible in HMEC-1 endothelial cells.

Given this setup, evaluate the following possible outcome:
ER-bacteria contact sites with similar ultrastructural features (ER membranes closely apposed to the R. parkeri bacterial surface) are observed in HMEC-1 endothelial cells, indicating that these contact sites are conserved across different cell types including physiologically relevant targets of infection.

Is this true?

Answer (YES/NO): YES